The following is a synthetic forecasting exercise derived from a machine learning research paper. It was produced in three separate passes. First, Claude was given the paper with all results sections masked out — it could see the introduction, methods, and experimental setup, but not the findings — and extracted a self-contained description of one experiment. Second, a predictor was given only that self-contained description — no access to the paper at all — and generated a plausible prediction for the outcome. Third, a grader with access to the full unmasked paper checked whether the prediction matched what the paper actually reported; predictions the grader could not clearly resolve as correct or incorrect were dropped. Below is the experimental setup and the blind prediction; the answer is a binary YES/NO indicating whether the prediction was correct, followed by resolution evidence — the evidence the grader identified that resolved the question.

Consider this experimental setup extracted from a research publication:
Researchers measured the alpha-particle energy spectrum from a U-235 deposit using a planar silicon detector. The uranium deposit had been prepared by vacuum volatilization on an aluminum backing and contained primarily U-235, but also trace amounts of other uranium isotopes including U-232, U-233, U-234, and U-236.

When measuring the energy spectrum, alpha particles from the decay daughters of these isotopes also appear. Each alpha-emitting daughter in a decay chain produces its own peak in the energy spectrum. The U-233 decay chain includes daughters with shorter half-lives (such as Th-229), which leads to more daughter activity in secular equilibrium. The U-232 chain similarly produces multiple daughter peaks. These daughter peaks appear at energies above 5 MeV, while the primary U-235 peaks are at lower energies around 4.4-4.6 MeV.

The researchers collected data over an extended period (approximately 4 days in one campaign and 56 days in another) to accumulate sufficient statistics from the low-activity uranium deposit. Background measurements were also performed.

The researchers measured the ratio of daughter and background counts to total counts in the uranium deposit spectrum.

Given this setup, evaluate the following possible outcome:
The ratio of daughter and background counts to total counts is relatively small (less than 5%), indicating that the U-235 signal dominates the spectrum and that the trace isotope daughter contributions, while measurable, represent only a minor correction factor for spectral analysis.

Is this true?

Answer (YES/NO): YES